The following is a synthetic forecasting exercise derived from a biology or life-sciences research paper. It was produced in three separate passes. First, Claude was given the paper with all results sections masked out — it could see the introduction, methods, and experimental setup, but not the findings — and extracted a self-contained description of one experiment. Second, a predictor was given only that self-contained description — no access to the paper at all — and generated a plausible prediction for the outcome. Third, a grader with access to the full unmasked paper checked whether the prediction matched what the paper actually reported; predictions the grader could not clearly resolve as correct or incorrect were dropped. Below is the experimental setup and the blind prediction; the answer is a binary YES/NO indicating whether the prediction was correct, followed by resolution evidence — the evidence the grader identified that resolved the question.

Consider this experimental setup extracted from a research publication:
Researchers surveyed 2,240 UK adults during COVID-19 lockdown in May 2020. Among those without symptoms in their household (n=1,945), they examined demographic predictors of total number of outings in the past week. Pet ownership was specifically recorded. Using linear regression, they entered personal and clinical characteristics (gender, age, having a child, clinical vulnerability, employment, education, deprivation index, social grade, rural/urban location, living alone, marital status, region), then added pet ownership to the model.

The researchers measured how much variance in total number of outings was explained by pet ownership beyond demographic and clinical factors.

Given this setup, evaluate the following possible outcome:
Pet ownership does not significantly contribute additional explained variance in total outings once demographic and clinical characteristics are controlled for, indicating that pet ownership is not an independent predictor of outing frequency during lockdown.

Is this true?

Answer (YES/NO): NO